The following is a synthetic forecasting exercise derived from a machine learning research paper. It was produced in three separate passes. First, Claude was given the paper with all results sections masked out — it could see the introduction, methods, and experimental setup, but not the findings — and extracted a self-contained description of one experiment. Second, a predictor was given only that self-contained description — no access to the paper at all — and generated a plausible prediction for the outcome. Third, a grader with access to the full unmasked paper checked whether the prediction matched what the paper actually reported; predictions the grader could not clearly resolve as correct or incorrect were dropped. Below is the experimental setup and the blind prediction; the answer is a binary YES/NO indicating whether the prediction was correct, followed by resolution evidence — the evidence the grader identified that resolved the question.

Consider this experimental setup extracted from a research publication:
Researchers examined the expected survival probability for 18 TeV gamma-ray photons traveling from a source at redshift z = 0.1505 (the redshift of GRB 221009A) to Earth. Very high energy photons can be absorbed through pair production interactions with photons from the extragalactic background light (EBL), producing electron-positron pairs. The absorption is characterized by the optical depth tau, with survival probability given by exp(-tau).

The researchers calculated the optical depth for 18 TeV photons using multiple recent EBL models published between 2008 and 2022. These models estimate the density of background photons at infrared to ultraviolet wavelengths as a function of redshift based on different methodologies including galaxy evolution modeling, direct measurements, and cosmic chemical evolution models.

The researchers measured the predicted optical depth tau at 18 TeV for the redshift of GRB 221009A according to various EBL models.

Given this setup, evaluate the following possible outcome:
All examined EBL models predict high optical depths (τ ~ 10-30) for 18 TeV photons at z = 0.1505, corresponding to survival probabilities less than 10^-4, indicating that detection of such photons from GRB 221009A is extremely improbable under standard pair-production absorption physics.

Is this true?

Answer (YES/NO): NO